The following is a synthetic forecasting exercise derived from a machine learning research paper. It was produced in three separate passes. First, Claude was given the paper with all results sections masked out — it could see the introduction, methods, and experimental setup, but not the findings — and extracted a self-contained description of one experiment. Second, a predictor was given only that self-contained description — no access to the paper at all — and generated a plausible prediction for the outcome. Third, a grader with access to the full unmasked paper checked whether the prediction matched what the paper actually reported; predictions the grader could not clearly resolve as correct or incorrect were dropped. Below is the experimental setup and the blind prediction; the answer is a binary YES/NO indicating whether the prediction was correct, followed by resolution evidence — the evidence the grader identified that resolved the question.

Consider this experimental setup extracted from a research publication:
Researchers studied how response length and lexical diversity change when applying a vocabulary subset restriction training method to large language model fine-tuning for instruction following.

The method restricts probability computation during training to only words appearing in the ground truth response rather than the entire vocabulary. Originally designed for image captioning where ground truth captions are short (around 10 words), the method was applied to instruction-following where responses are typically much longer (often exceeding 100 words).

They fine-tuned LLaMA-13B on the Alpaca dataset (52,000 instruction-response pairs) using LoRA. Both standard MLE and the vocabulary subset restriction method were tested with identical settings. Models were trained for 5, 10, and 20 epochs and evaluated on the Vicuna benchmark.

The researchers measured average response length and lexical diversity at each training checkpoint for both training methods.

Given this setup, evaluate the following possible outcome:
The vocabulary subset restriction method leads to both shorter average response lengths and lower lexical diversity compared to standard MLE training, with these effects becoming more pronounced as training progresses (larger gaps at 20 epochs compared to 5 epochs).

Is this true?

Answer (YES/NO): NO